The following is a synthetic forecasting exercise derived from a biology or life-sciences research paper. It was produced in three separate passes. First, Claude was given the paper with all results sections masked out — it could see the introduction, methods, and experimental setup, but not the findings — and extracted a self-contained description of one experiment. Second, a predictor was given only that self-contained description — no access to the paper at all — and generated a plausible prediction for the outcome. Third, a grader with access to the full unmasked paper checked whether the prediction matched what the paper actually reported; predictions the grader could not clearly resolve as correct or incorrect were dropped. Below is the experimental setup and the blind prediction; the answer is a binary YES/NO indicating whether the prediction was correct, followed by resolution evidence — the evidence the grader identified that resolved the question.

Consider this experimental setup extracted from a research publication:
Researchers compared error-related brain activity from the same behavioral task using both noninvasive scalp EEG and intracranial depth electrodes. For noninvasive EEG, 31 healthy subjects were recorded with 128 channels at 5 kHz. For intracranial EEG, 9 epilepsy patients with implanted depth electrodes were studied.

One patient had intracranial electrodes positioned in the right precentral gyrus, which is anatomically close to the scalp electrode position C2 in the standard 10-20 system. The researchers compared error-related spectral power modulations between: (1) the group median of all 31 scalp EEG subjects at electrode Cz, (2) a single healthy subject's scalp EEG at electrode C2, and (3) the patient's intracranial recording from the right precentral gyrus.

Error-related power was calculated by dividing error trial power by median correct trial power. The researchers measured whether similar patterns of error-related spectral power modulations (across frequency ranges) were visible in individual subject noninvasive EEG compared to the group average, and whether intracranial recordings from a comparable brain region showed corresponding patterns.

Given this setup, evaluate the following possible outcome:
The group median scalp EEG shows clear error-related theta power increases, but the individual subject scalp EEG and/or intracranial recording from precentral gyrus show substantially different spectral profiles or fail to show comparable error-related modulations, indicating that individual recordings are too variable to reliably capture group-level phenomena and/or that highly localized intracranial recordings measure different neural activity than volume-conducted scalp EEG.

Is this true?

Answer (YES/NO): NO